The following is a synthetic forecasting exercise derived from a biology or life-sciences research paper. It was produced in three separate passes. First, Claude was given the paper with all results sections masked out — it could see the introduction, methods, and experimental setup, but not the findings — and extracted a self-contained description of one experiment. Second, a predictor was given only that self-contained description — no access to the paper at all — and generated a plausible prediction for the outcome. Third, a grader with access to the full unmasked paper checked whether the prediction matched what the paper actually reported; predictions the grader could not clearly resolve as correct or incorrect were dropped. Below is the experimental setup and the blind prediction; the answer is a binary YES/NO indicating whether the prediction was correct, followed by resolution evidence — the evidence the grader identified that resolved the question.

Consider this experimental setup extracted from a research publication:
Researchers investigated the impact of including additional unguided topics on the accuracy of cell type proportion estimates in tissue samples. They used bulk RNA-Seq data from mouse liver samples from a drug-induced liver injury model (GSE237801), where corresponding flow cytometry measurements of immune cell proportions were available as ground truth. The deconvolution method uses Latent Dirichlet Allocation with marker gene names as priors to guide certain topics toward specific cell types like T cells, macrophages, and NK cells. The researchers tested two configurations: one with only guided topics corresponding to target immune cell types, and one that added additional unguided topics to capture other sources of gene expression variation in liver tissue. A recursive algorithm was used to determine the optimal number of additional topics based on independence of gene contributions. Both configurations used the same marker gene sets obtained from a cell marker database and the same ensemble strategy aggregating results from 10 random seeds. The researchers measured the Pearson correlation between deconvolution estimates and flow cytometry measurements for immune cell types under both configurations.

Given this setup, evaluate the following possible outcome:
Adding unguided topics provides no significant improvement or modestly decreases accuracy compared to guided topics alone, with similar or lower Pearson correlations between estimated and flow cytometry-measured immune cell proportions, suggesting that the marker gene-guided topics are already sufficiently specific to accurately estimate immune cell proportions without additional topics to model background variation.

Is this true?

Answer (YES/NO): NO